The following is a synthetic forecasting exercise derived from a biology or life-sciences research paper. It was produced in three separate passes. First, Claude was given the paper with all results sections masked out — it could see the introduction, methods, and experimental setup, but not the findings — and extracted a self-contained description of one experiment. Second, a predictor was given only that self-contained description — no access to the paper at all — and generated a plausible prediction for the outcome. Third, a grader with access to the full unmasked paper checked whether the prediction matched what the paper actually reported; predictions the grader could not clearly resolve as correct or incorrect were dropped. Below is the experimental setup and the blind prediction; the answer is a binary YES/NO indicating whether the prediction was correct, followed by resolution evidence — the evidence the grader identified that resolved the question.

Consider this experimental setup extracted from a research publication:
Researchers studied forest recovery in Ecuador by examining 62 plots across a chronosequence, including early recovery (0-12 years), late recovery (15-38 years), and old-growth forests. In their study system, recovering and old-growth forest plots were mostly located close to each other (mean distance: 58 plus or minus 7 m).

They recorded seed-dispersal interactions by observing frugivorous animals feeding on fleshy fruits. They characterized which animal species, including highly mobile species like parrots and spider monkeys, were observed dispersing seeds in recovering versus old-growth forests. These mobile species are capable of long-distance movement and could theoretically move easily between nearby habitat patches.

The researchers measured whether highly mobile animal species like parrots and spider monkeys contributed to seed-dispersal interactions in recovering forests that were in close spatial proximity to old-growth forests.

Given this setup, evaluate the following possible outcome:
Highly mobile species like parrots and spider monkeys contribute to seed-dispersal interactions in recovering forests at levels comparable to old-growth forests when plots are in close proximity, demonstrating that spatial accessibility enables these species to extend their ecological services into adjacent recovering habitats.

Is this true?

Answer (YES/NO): NO